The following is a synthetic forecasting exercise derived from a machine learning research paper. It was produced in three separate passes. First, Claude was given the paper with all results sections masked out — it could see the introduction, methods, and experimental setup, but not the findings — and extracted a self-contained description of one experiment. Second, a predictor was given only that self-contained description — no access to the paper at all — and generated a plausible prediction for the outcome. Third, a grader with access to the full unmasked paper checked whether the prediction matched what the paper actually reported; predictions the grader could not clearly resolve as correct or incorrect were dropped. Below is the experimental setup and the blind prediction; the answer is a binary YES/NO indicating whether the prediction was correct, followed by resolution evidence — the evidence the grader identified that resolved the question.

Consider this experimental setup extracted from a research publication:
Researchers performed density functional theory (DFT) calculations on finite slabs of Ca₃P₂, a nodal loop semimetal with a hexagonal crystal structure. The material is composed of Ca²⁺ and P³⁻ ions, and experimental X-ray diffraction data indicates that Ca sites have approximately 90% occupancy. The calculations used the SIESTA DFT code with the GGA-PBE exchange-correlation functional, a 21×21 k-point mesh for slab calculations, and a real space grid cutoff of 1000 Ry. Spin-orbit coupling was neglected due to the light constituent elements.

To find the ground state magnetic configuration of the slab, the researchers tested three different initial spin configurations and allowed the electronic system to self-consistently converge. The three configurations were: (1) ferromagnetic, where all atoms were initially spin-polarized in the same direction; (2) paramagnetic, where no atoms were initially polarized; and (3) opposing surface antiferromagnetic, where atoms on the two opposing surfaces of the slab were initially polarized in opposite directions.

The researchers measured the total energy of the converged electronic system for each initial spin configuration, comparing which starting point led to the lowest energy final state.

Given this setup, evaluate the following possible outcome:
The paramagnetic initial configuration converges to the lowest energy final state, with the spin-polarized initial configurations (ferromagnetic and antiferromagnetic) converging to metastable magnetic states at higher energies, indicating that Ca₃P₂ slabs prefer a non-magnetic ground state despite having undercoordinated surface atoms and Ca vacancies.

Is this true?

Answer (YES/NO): NO